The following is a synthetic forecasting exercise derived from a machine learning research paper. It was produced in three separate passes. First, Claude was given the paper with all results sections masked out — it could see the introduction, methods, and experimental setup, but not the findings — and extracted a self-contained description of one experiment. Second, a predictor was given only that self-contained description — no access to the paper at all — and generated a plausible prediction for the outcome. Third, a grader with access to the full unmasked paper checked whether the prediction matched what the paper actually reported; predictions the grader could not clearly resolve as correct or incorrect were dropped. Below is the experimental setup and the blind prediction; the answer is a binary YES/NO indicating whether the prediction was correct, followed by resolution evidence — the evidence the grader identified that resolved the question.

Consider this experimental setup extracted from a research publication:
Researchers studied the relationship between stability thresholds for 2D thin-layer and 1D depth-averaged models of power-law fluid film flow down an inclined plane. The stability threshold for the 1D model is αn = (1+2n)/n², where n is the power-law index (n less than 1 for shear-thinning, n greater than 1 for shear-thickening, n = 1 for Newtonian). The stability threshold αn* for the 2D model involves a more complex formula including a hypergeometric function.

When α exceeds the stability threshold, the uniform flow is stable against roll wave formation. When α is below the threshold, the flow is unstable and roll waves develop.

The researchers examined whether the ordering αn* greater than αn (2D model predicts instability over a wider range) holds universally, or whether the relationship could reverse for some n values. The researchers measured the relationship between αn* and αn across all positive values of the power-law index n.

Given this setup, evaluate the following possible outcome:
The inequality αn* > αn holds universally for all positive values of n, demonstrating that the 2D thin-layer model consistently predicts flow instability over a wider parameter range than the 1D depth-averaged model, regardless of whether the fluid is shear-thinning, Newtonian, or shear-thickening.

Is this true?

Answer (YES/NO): YES